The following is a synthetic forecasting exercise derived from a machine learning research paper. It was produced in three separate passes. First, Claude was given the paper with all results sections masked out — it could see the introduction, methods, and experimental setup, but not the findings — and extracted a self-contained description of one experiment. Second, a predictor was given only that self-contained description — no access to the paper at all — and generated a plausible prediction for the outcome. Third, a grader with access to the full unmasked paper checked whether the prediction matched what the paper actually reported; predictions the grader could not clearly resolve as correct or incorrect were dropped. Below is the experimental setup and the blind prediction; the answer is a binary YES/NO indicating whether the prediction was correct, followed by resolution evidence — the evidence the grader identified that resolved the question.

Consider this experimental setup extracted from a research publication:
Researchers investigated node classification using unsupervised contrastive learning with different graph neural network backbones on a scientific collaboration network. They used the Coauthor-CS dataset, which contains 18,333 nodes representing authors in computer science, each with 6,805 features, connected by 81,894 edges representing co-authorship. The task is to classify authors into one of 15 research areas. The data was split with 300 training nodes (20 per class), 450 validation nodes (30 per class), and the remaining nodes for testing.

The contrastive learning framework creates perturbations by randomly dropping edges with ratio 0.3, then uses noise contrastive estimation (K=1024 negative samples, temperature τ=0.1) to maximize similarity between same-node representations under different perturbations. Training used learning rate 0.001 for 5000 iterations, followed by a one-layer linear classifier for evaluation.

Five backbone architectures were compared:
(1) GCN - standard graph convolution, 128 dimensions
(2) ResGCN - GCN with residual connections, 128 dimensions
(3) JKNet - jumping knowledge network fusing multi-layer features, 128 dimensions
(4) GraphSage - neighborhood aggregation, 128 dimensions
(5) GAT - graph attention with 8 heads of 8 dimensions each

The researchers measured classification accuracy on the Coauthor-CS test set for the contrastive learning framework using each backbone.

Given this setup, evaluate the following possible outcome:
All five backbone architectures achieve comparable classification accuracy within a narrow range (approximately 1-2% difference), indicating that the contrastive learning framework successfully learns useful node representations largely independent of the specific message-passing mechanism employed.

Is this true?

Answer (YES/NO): NO